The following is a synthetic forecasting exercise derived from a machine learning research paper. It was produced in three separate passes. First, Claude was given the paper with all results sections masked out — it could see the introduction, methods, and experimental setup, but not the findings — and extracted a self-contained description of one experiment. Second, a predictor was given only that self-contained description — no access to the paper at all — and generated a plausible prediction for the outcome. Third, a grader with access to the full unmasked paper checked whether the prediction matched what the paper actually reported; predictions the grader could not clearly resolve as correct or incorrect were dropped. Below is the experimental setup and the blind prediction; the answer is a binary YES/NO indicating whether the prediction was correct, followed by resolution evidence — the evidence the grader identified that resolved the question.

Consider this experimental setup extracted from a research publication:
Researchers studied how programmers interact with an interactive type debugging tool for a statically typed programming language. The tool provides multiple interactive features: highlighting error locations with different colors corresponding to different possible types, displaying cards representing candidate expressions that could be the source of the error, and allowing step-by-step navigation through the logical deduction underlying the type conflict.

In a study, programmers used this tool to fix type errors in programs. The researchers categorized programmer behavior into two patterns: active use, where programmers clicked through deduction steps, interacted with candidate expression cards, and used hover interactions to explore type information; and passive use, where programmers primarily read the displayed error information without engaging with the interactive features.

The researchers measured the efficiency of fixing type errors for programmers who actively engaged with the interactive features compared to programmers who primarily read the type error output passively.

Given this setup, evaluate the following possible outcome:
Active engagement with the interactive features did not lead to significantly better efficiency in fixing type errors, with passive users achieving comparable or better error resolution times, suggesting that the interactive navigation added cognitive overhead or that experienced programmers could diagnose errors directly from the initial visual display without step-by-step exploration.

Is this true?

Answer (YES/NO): NO